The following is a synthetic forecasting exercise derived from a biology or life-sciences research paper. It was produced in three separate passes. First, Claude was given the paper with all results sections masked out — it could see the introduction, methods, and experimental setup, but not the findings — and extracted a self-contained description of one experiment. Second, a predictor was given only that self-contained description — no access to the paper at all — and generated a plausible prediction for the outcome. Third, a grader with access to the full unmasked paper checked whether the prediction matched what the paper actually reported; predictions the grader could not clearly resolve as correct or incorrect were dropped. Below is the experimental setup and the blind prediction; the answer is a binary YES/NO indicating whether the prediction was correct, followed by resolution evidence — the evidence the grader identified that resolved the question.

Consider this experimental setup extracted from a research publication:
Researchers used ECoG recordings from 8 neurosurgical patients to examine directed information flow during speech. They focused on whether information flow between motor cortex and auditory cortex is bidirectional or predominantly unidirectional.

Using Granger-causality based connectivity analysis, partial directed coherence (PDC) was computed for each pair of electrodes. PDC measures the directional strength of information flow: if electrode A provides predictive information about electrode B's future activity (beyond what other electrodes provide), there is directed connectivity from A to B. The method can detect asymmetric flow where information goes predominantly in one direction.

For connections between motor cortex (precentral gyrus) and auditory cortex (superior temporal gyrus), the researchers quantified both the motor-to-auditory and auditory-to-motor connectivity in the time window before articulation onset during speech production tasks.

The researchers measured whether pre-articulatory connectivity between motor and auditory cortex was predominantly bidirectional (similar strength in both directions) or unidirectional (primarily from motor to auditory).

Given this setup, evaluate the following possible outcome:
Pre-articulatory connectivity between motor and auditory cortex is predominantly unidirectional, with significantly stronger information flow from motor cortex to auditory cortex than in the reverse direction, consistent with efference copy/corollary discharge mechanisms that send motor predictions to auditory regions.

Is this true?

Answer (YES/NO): YES